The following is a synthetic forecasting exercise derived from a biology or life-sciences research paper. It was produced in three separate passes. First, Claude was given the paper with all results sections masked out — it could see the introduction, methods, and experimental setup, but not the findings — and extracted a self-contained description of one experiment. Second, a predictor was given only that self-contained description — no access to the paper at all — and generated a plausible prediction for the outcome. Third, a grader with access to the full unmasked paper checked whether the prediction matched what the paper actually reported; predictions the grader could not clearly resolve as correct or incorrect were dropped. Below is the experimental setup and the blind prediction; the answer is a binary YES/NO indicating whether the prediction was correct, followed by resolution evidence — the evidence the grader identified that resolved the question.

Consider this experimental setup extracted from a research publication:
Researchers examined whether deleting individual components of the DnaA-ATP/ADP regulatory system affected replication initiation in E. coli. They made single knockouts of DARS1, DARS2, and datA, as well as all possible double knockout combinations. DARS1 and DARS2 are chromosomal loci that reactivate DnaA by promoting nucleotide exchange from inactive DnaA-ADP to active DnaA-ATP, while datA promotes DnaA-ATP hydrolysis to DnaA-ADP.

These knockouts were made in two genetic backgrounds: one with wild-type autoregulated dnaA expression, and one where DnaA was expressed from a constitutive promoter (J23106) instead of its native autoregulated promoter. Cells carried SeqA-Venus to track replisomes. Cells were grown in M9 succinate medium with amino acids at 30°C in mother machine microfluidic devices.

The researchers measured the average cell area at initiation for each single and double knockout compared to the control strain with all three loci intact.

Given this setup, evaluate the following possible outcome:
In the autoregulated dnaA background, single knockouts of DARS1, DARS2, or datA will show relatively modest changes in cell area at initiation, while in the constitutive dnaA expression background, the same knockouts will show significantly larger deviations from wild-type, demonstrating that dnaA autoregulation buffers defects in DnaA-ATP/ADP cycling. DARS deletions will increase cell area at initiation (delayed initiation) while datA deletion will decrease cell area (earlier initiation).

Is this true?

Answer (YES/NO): YES